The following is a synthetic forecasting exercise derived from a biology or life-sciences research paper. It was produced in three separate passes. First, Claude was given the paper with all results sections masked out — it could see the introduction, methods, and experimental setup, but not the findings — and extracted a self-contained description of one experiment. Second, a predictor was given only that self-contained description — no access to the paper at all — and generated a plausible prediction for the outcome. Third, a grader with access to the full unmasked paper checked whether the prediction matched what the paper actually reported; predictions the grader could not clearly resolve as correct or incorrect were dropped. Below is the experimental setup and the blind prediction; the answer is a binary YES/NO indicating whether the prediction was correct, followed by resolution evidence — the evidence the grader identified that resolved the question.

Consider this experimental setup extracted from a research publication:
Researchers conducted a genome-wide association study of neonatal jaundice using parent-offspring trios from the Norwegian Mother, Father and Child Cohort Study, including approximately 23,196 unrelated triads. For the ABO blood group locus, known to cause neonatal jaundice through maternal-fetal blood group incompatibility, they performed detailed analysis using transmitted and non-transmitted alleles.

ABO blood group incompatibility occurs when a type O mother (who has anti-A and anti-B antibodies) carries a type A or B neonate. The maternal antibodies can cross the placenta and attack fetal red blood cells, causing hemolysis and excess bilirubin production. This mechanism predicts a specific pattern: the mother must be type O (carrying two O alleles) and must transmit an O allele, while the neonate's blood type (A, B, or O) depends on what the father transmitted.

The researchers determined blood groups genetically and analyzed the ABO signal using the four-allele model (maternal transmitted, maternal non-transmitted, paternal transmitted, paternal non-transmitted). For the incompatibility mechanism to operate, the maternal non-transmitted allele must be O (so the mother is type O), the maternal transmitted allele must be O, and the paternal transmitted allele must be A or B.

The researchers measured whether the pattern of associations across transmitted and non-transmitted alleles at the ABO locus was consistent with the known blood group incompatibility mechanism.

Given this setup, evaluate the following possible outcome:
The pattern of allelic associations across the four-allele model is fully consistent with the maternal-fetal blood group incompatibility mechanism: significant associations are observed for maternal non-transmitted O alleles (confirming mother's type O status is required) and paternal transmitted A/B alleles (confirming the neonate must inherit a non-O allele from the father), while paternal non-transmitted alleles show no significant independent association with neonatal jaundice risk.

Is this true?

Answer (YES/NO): NO